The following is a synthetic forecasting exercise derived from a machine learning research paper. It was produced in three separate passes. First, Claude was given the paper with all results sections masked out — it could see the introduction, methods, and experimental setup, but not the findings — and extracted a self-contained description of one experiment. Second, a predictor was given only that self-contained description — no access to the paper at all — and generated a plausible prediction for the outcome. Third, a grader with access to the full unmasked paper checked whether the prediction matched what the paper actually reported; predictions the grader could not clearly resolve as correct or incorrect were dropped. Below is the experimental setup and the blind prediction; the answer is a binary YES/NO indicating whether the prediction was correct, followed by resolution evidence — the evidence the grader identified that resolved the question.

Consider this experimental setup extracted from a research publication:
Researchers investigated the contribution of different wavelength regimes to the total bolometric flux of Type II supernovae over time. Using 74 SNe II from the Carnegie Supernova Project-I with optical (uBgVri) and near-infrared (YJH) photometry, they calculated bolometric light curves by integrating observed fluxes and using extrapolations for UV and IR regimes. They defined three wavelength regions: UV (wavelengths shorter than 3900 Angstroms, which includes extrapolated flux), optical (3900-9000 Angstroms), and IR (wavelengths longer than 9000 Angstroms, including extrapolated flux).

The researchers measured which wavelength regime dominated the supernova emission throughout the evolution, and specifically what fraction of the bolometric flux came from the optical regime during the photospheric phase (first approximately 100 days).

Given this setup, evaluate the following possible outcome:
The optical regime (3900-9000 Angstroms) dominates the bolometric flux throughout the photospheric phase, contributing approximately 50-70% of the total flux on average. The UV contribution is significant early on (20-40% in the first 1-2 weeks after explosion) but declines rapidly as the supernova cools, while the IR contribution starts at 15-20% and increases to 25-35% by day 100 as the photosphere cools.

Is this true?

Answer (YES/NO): NO